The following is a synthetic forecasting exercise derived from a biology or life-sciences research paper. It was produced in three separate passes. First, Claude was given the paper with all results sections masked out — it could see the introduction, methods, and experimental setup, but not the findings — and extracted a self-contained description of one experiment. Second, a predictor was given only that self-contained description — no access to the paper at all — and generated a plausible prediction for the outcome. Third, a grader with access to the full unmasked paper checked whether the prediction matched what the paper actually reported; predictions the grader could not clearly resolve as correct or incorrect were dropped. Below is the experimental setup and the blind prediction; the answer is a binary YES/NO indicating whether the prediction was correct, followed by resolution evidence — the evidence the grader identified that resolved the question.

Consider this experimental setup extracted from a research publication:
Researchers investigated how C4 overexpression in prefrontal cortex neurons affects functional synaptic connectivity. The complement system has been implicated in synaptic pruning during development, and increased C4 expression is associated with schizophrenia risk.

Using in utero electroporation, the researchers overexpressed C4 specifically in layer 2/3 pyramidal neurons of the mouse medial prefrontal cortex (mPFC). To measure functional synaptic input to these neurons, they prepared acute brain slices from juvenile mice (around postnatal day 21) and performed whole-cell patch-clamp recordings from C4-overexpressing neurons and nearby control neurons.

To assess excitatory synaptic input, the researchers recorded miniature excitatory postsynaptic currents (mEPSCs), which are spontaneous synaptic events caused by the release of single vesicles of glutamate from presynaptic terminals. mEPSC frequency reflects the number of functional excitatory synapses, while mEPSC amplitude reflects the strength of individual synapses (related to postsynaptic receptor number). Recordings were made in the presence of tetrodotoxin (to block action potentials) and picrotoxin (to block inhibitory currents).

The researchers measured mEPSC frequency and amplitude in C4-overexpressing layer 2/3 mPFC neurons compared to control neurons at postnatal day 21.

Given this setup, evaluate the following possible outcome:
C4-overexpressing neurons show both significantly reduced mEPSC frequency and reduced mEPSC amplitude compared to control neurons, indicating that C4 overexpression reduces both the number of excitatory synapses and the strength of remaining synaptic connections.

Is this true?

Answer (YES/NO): YES